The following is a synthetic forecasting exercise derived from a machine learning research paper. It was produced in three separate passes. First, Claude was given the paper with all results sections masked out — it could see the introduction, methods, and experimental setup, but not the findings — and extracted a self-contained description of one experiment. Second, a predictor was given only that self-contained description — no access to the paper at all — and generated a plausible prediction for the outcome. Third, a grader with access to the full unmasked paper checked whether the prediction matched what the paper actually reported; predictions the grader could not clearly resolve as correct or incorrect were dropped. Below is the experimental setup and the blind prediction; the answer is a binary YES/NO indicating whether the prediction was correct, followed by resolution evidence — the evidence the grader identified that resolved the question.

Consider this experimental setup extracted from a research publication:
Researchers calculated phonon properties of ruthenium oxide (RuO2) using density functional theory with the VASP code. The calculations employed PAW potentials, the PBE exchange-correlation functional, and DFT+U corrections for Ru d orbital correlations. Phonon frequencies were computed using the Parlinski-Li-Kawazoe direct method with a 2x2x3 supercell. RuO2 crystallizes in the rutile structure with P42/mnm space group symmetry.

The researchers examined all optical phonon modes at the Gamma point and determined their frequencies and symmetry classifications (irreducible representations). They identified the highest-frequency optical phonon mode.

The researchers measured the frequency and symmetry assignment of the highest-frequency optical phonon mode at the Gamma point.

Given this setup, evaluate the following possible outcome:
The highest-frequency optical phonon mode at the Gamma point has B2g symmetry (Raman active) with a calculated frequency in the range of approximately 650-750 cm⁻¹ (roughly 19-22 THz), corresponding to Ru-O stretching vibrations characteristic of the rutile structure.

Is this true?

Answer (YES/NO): YES